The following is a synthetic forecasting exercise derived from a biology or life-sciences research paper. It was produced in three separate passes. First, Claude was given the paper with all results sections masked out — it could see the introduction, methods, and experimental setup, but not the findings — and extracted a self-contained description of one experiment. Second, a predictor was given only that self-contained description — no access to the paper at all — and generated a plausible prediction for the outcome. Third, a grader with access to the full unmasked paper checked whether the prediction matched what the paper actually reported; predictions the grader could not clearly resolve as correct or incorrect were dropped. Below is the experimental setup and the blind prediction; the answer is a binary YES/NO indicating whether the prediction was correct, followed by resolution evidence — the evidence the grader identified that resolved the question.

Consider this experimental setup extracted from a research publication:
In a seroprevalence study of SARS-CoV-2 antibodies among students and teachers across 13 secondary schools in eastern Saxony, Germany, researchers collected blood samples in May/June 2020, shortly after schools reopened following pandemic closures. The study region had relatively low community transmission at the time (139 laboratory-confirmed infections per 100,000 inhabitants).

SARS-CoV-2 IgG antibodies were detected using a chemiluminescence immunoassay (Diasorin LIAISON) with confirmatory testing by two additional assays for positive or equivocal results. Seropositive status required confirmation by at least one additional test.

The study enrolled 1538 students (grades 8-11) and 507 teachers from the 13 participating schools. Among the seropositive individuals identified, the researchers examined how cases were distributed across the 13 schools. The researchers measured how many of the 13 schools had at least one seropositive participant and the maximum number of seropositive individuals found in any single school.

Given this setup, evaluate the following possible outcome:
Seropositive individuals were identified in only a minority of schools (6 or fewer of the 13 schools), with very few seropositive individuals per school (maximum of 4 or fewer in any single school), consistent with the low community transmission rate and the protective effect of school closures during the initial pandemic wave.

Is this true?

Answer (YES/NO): NO